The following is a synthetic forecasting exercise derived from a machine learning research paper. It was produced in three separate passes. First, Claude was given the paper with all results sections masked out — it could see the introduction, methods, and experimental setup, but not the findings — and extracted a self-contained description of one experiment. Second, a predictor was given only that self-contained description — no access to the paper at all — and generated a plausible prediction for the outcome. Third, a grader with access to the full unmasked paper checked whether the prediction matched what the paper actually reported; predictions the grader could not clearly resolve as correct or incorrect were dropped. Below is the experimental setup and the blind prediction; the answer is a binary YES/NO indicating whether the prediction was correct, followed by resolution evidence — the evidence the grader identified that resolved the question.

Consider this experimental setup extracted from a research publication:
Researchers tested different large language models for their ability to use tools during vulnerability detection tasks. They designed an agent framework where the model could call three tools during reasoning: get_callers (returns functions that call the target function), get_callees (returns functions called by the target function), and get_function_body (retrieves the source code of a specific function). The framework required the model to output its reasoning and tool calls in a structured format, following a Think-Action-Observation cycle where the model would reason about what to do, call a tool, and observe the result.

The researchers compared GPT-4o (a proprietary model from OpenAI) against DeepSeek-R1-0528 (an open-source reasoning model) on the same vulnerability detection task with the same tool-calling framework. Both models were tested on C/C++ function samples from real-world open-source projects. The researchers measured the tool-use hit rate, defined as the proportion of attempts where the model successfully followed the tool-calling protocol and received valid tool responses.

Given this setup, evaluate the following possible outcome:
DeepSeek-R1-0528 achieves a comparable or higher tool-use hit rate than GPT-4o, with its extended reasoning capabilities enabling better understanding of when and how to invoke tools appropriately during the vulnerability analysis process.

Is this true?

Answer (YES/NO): NO